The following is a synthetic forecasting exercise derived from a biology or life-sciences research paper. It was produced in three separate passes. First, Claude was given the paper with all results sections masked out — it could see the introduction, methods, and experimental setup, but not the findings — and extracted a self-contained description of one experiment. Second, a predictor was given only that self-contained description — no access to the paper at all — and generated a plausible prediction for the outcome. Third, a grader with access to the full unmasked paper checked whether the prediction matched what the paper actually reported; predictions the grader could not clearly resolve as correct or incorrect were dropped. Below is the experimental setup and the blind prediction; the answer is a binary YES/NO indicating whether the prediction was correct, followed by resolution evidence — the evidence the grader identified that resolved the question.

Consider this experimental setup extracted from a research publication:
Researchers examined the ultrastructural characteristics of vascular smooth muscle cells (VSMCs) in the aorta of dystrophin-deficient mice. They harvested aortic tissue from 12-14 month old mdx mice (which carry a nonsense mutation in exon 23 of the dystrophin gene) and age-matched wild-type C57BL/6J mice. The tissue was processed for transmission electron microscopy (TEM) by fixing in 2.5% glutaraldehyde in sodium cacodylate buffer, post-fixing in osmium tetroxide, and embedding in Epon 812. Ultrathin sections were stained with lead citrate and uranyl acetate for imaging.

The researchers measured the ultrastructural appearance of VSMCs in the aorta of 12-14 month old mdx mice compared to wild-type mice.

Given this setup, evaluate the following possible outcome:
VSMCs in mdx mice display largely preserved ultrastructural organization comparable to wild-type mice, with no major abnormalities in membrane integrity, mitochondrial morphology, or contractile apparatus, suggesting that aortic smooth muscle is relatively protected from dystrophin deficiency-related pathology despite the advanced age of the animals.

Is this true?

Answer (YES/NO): NO